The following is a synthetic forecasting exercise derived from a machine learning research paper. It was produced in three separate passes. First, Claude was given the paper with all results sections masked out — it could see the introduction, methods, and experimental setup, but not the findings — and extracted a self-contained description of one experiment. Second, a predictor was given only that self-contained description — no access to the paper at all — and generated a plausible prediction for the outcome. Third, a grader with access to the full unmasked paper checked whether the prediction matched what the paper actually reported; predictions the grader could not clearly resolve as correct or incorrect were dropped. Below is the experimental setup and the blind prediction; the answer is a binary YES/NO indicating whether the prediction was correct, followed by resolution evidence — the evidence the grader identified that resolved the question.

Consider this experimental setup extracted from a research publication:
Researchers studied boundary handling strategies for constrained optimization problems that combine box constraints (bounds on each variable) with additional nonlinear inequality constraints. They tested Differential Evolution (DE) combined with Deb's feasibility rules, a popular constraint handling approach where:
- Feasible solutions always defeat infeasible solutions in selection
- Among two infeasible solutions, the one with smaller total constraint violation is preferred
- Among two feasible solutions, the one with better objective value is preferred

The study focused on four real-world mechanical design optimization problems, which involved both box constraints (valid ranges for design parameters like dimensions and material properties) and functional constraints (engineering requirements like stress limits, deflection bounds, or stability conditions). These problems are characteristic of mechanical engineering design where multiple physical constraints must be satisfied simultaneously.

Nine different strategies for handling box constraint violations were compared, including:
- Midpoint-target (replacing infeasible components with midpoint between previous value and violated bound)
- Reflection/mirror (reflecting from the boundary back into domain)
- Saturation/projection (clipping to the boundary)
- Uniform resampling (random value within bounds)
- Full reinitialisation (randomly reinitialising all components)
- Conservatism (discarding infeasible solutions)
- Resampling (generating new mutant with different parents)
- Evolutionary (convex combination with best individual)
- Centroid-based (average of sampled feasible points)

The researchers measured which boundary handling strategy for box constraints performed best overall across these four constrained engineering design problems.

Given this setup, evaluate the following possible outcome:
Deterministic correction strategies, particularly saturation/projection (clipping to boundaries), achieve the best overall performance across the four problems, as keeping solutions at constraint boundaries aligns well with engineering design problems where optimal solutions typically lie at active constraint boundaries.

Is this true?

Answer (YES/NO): YES